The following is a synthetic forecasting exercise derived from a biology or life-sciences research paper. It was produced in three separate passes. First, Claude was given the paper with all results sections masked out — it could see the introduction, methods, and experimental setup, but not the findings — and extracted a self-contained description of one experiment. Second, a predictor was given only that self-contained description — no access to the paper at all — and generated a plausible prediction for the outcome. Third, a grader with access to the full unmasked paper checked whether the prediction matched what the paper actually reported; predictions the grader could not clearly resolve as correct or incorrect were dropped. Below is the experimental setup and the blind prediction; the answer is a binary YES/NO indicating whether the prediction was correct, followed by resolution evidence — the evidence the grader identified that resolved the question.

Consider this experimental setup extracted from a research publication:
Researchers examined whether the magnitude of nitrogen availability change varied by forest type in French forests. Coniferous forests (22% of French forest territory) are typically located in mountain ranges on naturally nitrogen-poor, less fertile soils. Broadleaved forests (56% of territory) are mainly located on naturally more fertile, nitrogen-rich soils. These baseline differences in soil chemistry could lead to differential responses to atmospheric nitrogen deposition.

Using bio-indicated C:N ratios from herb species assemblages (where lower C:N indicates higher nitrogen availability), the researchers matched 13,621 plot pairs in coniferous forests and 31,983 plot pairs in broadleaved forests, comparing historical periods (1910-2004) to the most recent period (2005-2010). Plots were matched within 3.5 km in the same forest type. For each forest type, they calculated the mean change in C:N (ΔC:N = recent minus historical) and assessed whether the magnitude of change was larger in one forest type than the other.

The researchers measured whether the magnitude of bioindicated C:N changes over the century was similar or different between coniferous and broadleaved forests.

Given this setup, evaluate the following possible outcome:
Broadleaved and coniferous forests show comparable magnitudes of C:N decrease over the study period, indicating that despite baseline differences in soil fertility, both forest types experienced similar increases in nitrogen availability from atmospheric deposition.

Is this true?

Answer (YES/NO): NO